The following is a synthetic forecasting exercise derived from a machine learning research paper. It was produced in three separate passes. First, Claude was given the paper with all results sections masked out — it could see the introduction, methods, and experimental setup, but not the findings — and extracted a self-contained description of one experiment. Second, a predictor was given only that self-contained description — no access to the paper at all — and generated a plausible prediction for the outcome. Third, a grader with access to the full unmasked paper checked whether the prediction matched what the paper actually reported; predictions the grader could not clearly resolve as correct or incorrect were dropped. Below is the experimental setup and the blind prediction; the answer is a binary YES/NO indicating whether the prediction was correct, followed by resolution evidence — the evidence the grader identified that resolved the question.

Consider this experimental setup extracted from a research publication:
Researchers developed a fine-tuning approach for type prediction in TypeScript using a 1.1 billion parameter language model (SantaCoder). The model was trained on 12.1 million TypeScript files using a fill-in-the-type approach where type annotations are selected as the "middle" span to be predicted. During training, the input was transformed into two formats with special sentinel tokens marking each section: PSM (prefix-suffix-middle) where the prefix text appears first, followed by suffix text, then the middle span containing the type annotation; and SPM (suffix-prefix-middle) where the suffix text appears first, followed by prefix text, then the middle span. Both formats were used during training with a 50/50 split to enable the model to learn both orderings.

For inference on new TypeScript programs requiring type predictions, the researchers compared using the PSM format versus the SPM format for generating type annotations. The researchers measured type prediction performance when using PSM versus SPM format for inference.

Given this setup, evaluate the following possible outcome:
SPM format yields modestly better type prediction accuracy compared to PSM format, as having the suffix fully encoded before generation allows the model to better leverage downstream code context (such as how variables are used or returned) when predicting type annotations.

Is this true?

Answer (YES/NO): NO